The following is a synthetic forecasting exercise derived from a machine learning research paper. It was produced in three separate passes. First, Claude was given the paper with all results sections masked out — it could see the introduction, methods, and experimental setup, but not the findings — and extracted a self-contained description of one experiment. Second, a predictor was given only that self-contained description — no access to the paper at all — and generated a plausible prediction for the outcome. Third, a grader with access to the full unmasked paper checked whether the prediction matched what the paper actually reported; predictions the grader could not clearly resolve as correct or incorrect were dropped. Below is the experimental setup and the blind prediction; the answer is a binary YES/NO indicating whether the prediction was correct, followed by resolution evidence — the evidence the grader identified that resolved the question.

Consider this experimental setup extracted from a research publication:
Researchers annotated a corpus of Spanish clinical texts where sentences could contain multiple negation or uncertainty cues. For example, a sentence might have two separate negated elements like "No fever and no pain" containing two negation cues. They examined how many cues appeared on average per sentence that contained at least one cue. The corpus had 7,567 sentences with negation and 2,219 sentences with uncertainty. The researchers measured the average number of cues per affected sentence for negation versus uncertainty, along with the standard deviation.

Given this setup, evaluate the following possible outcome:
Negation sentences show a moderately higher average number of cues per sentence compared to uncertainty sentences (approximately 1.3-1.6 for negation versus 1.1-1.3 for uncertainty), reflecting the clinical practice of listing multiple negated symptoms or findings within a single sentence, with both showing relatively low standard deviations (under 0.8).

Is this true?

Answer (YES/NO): NO